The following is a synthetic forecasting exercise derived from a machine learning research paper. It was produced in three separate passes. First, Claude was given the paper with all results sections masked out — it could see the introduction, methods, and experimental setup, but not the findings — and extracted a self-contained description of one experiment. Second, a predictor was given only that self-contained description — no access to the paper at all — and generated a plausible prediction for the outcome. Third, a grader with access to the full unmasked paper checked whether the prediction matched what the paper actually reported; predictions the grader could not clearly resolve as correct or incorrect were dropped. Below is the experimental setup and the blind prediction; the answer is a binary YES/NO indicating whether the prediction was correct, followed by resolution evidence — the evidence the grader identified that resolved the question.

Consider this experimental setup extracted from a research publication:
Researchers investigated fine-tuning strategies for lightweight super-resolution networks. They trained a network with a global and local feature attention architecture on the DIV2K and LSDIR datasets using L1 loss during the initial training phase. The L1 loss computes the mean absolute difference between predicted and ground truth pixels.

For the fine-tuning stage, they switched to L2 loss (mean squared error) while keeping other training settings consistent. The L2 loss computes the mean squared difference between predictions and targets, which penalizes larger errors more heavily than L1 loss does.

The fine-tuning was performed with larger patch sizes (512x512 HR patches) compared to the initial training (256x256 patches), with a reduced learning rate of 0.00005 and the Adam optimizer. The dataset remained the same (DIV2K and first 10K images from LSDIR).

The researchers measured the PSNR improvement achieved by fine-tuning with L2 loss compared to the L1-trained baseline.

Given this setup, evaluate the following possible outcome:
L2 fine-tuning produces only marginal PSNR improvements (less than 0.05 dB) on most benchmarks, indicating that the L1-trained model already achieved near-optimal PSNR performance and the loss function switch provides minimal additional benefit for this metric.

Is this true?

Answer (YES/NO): NO